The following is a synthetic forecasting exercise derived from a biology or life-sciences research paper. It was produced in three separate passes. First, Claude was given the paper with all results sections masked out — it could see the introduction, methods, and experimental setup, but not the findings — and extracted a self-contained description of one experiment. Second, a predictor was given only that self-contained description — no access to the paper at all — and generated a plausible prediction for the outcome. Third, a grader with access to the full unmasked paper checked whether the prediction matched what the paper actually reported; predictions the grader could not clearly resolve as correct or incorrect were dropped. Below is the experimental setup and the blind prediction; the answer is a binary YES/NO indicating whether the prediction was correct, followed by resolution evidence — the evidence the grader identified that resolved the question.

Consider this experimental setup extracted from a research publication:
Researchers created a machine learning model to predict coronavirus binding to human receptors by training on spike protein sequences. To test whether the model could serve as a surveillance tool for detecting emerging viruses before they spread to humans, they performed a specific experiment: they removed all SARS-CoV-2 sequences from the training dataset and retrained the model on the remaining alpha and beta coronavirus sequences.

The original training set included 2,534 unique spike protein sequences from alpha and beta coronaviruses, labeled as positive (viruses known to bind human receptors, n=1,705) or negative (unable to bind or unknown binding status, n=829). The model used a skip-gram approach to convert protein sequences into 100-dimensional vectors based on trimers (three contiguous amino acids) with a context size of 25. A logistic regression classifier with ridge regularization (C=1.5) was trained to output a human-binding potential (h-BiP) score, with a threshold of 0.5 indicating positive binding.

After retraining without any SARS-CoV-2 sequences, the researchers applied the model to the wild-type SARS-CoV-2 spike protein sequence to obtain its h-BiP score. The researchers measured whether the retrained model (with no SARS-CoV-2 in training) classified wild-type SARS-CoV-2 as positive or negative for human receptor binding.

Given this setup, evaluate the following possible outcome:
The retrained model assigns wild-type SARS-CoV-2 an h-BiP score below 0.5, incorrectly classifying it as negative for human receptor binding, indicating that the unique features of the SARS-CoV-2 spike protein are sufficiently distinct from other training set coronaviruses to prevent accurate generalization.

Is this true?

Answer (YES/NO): NO